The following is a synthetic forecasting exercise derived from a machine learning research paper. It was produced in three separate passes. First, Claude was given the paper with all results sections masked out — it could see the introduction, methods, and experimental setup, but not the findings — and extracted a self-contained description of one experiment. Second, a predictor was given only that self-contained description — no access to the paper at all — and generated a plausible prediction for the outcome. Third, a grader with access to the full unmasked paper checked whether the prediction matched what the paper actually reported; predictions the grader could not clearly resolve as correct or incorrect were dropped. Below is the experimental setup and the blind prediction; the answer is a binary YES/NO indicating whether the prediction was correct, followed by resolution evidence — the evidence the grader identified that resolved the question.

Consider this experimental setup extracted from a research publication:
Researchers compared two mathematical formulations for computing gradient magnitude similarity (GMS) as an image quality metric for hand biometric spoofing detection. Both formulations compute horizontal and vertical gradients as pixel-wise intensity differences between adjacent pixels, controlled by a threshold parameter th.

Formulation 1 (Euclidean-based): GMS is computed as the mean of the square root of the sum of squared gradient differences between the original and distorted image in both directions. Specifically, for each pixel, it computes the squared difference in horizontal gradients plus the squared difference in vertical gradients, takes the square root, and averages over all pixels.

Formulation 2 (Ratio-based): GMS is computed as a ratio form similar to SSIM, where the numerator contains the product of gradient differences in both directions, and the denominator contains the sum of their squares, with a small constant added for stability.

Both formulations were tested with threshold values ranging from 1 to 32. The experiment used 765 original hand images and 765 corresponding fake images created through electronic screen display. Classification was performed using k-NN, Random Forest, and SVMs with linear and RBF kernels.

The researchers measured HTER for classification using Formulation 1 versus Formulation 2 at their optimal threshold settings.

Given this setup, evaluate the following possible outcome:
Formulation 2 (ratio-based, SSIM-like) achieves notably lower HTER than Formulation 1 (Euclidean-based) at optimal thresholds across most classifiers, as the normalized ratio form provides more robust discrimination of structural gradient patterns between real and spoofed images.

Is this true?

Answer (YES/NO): NO